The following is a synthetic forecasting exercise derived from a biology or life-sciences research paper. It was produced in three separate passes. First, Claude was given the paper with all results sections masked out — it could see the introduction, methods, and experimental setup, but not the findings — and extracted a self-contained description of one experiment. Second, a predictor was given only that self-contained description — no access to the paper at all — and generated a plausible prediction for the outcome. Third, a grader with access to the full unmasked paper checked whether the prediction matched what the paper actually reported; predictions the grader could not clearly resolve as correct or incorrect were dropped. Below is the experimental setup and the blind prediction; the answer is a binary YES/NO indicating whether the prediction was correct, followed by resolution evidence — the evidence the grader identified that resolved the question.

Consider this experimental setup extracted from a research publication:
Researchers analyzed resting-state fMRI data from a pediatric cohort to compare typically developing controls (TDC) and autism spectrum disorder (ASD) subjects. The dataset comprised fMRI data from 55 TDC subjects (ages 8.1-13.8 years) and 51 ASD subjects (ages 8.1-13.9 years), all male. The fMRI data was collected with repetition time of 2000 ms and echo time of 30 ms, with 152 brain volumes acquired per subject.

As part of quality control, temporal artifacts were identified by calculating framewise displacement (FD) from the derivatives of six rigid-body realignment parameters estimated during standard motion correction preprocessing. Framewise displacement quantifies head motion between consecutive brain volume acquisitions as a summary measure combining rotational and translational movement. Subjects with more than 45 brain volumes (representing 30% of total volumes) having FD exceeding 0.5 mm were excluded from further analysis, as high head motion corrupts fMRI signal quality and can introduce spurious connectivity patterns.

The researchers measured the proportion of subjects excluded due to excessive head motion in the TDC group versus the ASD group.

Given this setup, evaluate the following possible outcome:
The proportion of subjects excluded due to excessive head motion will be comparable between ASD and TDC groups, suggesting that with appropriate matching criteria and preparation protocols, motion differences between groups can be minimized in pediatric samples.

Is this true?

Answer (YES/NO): NO